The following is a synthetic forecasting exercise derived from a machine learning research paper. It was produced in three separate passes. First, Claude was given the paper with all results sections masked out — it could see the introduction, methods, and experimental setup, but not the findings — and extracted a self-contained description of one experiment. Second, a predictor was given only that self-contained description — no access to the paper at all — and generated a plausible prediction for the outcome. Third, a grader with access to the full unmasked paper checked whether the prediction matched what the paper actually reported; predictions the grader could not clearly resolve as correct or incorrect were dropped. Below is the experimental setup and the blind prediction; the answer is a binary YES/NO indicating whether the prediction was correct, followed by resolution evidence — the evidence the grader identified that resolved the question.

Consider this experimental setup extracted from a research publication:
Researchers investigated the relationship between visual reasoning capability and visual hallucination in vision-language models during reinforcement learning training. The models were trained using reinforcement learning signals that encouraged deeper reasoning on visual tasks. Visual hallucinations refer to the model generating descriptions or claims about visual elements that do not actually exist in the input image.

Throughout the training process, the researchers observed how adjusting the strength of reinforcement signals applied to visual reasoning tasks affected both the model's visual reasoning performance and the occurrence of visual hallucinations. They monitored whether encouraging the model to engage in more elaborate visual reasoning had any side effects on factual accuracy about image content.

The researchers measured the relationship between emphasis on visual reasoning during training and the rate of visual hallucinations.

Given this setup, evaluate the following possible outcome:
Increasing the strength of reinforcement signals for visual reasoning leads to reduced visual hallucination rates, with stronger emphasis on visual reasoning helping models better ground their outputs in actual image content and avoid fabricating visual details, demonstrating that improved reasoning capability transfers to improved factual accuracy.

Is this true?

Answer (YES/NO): NO